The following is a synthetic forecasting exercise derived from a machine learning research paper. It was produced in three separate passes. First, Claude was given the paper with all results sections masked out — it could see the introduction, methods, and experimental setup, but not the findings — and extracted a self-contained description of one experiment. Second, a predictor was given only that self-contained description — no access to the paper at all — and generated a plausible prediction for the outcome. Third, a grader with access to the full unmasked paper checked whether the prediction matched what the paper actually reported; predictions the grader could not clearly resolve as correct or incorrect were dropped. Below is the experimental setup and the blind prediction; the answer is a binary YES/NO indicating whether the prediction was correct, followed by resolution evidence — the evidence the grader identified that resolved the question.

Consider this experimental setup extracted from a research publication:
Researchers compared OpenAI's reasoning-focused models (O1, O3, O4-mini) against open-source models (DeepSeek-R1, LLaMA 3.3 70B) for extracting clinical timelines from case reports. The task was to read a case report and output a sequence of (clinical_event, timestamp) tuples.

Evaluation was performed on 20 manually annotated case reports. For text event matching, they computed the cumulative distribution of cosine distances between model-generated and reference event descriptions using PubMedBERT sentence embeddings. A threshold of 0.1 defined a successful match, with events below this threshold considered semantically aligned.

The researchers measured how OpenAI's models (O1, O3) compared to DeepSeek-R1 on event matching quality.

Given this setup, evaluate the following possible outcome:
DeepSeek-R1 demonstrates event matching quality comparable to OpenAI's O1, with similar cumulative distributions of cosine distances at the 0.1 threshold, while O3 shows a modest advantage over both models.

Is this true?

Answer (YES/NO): NO